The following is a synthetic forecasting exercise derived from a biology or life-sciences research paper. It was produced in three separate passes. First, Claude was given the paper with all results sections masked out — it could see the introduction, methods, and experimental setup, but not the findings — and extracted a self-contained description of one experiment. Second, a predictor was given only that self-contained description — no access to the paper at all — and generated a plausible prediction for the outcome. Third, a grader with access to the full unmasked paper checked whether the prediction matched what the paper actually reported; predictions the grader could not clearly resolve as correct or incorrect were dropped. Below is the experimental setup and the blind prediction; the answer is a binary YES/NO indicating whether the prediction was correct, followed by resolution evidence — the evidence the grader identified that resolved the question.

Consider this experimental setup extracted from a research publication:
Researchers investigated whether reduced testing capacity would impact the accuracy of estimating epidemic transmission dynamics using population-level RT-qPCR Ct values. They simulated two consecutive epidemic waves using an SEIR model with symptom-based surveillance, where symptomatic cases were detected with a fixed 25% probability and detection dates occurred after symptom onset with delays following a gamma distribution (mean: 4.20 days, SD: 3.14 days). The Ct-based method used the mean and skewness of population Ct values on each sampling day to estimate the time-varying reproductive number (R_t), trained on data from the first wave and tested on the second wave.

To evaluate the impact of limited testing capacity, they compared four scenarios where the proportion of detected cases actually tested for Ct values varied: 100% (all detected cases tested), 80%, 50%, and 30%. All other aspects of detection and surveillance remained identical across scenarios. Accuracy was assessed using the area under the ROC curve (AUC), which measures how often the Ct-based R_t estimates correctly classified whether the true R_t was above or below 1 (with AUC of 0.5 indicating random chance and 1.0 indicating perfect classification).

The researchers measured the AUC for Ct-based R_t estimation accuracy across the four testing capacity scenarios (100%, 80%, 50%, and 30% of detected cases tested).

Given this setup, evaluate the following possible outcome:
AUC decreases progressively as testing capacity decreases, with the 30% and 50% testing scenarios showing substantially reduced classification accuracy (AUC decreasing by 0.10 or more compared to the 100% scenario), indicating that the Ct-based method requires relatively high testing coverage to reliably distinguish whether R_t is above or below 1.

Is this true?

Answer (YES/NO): NO